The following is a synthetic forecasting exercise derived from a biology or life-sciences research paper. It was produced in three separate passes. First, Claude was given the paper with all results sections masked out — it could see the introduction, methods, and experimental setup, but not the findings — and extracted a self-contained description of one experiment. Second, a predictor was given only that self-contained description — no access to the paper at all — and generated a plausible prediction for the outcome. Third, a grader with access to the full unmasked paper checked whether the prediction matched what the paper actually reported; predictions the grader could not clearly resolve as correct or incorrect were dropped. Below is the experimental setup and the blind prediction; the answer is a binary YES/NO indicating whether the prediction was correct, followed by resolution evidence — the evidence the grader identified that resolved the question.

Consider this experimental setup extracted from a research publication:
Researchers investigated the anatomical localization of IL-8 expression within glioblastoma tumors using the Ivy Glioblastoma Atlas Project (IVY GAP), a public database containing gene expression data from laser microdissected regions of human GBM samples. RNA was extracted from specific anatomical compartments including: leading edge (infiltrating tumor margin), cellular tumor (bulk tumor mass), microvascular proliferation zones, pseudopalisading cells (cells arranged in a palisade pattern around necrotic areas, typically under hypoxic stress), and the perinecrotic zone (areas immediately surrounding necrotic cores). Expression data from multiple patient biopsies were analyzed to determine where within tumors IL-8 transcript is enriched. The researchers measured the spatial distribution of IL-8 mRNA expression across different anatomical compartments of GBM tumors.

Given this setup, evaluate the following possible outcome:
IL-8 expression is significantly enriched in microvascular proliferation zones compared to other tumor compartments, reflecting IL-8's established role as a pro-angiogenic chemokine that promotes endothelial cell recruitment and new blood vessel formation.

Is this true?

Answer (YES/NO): NO